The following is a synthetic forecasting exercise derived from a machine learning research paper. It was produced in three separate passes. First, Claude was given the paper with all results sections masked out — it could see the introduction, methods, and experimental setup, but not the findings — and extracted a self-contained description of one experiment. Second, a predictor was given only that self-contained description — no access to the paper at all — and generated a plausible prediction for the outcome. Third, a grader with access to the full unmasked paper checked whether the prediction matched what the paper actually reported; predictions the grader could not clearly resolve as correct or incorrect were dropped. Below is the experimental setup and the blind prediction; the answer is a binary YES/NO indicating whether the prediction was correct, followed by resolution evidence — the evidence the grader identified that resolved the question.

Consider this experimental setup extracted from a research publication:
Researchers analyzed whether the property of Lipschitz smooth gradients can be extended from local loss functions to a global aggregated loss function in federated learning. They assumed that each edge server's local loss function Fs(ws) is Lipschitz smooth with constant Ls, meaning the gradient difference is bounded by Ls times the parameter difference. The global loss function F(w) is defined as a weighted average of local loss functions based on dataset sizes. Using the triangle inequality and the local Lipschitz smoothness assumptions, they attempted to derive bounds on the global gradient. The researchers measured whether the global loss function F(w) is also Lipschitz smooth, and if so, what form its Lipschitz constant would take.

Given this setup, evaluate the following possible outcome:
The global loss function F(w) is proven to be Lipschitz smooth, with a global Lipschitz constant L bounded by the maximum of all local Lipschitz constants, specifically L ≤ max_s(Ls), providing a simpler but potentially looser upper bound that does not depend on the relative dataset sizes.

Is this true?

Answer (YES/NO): NO